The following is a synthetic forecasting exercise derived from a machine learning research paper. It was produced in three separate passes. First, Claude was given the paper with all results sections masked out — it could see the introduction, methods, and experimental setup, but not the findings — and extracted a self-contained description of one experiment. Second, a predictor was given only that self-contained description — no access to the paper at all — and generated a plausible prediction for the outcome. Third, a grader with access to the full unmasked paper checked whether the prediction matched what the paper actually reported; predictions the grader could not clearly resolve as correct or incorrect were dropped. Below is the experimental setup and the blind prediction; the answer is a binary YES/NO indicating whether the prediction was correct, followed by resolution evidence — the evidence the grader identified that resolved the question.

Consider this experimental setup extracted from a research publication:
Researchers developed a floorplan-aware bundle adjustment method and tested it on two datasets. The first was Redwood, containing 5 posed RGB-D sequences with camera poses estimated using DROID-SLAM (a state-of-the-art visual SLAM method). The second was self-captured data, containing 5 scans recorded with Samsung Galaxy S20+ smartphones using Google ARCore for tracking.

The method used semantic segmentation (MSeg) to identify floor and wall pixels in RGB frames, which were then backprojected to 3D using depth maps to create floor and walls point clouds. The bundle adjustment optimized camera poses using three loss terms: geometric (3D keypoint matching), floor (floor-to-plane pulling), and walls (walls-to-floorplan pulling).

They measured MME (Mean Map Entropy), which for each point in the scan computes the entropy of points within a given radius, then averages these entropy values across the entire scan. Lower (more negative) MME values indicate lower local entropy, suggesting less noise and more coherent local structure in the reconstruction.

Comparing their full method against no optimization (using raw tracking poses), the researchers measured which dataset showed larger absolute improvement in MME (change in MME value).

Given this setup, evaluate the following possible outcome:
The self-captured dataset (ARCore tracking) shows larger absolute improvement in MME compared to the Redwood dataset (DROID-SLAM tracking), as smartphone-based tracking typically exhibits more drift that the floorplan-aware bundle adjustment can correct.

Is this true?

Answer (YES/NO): NO